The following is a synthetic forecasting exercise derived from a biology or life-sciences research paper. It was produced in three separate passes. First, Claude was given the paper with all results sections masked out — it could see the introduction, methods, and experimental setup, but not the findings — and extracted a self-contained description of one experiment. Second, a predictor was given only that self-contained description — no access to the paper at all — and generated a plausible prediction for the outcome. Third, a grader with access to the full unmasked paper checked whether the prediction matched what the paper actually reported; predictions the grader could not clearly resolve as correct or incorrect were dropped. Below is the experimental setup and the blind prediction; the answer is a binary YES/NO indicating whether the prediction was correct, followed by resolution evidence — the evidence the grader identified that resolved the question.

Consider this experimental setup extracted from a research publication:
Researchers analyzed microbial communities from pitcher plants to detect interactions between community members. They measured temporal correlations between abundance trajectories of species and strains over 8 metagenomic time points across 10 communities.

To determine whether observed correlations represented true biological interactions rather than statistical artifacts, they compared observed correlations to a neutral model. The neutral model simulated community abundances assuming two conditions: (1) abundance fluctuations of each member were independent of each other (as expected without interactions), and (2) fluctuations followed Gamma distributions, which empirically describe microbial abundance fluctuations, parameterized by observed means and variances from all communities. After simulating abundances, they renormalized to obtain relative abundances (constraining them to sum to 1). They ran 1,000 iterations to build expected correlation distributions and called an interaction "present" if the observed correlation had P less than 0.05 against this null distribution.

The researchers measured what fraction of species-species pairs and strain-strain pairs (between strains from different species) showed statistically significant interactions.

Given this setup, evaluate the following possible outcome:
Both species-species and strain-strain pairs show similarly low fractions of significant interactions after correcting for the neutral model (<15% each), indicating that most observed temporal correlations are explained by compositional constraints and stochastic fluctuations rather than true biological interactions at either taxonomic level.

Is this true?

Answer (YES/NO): NO